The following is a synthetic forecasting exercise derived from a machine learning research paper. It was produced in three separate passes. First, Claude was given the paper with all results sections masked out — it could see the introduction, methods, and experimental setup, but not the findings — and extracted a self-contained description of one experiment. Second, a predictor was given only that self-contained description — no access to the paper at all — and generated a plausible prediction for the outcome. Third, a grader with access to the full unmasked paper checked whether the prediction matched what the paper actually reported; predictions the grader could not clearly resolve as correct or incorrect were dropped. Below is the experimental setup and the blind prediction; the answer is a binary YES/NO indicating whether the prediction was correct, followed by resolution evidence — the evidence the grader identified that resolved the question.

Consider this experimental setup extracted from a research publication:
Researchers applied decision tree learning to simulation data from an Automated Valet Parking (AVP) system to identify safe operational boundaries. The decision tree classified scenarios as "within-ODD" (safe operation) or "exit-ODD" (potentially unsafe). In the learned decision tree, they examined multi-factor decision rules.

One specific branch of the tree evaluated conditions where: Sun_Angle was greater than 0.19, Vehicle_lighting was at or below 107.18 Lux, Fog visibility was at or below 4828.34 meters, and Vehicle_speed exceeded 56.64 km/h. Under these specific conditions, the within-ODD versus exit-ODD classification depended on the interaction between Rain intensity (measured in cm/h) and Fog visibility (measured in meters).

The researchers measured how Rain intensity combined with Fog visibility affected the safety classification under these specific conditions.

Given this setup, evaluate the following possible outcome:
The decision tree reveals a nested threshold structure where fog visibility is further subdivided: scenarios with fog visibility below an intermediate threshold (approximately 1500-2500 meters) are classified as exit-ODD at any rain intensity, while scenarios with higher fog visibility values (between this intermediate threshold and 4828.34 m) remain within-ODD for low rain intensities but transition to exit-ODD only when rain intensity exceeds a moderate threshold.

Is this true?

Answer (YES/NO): NO